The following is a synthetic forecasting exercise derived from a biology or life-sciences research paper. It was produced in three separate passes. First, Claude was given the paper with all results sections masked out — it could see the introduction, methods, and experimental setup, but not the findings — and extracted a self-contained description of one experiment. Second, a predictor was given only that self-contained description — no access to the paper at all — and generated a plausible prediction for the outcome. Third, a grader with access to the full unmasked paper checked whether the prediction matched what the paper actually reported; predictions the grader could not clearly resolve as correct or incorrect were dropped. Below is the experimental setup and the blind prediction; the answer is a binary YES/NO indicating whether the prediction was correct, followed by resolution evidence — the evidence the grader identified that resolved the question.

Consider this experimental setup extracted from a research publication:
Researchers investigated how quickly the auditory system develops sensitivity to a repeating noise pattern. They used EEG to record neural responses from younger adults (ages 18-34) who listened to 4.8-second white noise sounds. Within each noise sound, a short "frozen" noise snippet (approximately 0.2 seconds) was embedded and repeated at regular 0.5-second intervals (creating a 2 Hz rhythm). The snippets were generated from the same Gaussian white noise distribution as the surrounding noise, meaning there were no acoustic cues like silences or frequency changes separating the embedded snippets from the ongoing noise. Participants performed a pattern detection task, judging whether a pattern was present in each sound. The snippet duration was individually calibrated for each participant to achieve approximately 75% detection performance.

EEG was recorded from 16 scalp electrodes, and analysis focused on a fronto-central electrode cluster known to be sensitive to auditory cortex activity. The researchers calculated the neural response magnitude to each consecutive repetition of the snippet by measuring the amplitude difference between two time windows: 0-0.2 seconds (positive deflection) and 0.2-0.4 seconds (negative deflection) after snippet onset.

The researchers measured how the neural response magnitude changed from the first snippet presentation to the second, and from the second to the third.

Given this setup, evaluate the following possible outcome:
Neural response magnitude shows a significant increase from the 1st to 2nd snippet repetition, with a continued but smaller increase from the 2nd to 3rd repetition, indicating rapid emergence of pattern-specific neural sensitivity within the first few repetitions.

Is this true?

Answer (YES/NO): NO